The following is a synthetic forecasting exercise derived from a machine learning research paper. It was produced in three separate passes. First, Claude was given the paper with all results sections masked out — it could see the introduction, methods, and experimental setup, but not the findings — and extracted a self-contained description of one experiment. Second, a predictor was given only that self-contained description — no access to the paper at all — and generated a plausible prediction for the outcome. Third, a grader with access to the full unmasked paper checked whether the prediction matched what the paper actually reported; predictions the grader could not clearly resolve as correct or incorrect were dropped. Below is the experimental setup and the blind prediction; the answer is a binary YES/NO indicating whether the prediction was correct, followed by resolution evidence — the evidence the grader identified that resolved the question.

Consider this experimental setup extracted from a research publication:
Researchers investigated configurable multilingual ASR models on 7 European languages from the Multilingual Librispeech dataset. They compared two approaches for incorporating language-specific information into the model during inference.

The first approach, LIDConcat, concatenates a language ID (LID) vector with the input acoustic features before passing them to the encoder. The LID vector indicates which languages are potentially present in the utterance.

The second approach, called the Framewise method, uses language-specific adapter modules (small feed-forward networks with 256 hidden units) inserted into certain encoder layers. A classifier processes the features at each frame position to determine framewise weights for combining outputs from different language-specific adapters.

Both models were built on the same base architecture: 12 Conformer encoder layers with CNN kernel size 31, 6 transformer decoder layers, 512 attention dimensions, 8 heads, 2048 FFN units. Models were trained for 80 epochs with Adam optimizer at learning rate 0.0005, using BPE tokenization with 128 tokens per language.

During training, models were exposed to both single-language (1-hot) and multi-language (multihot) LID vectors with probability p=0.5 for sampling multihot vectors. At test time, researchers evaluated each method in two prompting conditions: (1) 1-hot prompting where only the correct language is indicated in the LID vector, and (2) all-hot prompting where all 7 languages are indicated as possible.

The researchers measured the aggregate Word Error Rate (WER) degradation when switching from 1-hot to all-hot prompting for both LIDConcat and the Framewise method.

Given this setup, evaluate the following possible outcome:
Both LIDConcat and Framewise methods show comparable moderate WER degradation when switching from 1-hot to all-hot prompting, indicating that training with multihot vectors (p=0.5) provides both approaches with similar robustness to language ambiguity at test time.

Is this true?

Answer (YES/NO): NO